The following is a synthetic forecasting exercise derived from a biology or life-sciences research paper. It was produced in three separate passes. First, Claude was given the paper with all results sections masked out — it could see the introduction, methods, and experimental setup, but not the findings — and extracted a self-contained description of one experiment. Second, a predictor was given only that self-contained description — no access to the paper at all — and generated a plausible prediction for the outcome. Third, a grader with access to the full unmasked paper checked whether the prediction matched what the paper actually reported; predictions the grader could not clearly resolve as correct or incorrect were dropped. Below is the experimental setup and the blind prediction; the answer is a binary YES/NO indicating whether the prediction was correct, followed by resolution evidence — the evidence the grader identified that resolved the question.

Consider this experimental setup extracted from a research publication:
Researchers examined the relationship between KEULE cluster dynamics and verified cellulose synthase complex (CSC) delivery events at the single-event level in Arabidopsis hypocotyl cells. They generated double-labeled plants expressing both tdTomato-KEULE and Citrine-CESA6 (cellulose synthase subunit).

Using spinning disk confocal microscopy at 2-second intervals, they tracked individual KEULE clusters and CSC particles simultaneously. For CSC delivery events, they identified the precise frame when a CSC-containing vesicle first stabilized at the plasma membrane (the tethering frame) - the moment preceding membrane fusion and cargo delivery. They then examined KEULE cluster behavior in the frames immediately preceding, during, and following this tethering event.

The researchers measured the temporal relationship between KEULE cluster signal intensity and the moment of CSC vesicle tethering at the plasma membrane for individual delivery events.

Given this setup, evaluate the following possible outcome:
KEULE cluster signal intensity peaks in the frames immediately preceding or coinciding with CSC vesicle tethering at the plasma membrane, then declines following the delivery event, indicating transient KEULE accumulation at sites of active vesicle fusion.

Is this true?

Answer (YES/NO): NO